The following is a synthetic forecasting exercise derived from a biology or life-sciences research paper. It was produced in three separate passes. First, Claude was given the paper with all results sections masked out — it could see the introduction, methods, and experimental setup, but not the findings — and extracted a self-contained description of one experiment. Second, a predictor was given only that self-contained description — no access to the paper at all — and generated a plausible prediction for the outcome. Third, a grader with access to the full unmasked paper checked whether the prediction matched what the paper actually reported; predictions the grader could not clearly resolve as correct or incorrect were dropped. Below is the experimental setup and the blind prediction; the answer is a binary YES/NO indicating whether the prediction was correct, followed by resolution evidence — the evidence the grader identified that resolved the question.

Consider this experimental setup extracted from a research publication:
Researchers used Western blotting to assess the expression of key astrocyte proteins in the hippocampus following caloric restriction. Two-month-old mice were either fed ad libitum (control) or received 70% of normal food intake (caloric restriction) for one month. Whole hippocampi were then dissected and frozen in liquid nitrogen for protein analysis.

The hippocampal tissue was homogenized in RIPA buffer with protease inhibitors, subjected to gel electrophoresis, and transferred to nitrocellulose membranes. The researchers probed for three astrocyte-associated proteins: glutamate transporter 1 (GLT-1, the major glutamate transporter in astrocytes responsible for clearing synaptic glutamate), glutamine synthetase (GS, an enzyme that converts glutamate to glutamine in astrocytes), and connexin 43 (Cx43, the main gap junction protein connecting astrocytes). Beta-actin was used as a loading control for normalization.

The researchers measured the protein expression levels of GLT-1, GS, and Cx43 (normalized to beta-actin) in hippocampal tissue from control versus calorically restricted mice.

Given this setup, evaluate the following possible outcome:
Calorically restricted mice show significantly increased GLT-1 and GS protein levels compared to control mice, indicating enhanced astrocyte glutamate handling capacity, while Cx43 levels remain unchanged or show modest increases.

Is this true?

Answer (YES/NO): NO